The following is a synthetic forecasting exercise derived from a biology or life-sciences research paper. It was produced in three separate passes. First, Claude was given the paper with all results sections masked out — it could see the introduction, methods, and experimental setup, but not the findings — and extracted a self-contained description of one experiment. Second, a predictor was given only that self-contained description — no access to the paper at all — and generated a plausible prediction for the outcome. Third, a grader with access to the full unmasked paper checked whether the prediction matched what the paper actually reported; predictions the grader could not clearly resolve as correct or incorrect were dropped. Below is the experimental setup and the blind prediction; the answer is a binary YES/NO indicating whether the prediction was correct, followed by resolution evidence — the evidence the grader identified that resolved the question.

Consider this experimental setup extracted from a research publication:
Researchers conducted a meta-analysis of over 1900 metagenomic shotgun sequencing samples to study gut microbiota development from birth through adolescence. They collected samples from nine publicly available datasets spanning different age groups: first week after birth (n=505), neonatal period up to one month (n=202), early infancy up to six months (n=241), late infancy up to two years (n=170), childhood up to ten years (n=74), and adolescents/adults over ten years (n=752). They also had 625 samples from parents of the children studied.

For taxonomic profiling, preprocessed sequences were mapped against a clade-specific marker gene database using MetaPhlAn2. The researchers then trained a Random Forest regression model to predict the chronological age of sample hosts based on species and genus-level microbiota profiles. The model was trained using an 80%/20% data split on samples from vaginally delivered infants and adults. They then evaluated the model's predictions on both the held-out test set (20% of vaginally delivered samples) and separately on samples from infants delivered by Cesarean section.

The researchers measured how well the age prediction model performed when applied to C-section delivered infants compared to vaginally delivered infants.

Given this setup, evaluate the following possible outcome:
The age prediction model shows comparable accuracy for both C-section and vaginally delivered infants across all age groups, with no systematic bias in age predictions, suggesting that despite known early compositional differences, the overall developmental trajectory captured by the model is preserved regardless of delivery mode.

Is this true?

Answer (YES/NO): YES